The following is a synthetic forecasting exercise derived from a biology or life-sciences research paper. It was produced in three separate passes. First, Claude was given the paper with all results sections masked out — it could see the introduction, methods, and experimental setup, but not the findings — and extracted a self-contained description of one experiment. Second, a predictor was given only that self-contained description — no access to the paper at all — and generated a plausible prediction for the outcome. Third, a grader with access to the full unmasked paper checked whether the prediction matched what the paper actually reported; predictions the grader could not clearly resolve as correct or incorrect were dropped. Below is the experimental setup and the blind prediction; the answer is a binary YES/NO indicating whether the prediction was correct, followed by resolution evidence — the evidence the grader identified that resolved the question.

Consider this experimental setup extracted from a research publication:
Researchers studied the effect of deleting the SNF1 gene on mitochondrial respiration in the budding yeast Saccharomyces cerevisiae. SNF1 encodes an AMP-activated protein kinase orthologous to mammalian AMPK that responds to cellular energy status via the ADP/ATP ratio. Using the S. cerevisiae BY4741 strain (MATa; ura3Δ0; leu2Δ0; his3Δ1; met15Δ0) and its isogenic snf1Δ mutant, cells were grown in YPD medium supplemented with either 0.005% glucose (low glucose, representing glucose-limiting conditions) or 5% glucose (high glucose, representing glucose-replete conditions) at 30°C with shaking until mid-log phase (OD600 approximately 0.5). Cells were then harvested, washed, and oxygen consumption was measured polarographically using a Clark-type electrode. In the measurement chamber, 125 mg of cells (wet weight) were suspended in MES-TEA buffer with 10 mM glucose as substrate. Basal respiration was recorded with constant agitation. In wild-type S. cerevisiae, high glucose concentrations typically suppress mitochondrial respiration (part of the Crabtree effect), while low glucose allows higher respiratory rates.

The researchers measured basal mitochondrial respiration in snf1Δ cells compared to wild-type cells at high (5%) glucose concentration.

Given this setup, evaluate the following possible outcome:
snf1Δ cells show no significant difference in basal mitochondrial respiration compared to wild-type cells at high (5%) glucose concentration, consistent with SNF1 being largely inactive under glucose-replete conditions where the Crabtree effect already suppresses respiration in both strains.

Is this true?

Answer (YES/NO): YES